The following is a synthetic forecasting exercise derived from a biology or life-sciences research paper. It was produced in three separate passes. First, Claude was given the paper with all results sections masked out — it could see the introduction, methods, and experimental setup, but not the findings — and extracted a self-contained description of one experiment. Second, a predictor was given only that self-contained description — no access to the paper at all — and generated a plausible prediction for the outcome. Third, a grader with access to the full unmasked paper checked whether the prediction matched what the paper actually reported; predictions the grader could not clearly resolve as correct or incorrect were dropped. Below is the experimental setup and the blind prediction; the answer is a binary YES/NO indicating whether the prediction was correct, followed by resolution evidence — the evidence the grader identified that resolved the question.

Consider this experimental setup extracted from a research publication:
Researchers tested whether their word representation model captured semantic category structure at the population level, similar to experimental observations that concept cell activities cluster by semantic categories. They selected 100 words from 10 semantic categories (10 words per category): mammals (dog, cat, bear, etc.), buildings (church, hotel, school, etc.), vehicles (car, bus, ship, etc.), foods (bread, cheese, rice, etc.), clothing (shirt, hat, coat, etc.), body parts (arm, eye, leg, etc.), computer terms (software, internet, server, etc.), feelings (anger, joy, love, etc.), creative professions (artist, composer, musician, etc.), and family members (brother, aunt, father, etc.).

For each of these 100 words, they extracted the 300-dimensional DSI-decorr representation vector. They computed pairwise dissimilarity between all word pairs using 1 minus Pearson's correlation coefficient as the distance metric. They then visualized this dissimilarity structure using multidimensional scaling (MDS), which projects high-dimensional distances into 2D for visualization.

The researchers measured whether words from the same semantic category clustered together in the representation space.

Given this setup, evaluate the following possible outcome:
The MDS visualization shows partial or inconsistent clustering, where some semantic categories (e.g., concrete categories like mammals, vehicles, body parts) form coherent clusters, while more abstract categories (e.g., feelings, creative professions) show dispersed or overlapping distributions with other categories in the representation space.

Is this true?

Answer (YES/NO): NO